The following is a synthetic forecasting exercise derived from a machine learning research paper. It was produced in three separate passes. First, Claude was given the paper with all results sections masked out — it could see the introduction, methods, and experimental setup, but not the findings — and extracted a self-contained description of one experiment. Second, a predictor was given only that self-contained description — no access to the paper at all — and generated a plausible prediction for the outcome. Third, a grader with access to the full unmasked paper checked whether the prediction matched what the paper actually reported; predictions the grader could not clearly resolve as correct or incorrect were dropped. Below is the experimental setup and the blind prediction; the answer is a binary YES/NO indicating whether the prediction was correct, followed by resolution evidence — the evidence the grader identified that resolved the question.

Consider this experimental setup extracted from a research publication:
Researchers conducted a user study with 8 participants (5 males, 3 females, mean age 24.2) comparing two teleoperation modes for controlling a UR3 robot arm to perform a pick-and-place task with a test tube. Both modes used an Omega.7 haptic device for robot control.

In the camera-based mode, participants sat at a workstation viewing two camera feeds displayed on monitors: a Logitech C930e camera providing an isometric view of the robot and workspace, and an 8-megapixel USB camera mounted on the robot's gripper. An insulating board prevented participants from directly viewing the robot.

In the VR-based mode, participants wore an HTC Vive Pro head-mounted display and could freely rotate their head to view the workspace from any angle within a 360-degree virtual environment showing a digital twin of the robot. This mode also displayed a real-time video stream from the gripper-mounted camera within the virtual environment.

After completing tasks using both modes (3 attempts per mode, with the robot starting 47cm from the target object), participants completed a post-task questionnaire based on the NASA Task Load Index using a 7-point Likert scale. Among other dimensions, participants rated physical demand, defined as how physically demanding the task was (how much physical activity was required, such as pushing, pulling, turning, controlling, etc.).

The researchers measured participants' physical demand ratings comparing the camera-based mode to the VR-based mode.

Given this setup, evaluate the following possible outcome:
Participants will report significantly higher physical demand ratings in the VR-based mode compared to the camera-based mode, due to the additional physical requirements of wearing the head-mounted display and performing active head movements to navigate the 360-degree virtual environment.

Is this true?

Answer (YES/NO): NO